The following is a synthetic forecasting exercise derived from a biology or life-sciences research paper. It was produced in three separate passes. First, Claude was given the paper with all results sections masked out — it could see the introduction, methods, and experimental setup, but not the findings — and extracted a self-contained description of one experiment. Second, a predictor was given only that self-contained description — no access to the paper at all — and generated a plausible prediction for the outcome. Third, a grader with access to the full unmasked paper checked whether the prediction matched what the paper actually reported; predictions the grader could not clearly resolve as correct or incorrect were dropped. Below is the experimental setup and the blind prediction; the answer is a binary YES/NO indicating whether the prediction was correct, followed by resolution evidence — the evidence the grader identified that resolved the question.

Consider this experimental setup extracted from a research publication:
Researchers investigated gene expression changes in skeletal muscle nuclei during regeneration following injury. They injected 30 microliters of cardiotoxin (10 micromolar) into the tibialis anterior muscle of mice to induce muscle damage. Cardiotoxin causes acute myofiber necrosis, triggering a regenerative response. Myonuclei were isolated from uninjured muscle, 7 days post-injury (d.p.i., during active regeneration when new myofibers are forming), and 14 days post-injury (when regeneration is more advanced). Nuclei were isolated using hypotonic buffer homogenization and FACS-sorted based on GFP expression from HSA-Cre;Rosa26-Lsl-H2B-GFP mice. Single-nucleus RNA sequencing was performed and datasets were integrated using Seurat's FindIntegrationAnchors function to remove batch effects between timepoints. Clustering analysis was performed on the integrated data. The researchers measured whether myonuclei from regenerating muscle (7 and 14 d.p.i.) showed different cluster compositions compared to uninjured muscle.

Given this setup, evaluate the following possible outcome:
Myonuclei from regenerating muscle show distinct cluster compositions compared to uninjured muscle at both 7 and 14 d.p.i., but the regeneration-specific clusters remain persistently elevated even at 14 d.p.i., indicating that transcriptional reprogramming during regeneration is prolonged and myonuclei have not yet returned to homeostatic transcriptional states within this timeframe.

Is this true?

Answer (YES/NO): NO